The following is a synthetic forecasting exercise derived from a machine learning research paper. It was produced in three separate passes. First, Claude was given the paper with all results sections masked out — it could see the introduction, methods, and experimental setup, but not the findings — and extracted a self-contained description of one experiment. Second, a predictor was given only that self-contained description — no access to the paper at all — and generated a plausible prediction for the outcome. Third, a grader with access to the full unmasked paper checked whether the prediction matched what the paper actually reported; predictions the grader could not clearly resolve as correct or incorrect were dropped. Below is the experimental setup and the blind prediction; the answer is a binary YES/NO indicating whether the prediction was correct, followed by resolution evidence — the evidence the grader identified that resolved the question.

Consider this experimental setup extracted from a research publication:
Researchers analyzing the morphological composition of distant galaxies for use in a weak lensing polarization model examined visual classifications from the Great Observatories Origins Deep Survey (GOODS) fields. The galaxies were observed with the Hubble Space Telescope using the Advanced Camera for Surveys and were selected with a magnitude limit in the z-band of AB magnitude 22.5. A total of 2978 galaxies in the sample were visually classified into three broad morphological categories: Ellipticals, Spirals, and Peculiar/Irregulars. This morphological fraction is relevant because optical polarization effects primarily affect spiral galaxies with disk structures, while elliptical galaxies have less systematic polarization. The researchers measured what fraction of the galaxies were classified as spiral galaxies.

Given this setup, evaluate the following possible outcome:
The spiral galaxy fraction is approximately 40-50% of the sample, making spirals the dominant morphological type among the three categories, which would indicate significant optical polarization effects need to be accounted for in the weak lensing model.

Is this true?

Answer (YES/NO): YES